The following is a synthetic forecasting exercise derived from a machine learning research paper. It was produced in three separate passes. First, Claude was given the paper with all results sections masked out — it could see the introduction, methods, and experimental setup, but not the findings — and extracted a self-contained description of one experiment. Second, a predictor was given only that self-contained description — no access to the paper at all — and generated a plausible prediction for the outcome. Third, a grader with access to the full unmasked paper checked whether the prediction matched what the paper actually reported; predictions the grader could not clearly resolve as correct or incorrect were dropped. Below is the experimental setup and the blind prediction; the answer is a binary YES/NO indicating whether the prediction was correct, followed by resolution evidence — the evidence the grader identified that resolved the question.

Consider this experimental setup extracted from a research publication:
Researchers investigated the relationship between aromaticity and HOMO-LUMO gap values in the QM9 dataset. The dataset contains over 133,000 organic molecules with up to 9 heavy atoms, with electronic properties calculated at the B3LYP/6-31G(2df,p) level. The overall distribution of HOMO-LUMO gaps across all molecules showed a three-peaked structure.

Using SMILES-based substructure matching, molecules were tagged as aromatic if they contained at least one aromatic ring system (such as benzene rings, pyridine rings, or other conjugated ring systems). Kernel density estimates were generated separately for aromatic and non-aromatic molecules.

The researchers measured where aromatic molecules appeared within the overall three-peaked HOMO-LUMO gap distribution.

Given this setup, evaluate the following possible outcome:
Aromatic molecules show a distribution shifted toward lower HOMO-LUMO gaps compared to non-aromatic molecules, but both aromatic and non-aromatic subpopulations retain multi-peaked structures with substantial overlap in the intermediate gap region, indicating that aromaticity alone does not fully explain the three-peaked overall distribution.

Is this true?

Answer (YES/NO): NO